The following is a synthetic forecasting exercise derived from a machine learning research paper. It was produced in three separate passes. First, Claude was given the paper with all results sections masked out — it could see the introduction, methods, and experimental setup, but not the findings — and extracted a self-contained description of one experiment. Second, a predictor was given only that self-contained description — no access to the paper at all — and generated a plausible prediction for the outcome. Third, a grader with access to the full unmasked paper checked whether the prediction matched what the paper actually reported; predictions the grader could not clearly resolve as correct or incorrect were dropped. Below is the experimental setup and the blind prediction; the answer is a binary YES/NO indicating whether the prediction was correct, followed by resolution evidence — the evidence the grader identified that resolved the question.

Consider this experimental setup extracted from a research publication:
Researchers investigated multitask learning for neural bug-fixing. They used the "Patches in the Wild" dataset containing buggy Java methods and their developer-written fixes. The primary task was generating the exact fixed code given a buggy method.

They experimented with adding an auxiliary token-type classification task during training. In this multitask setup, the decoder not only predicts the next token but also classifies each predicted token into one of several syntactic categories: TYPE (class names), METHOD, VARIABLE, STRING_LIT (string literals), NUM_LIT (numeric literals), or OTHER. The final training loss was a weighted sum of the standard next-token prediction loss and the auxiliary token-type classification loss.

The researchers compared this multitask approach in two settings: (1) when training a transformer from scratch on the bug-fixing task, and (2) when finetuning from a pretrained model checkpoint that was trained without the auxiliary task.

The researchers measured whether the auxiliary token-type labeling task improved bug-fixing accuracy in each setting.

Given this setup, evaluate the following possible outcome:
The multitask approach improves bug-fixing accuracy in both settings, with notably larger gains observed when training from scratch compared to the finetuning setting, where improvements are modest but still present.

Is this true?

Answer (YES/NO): NO